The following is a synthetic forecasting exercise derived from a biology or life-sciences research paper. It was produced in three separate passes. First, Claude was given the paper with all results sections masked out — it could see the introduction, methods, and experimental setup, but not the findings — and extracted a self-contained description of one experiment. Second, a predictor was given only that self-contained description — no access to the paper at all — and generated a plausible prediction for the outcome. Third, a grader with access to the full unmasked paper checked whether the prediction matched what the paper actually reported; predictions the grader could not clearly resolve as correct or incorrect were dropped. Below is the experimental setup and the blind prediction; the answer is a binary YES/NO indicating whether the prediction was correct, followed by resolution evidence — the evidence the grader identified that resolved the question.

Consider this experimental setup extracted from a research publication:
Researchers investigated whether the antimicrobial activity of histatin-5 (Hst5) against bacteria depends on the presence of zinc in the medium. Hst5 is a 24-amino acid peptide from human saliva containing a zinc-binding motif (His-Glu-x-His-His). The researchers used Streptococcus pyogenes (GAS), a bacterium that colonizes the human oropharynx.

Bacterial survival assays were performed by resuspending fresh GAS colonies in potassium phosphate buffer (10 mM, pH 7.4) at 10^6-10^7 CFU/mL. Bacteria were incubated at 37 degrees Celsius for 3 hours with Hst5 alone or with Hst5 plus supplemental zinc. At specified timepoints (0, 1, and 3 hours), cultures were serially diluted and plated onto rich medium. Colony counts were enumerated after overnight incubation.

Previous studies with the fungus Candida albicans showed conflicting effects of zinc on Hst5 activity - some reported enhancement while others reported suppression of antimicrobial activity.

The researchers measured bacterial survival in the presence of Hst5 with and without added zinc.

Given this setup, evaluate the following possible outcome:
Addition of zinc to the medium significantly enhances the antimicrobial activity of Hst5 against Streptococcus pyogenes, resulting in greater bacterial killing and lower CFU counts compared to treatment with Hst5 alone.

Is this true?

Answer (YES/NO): NO